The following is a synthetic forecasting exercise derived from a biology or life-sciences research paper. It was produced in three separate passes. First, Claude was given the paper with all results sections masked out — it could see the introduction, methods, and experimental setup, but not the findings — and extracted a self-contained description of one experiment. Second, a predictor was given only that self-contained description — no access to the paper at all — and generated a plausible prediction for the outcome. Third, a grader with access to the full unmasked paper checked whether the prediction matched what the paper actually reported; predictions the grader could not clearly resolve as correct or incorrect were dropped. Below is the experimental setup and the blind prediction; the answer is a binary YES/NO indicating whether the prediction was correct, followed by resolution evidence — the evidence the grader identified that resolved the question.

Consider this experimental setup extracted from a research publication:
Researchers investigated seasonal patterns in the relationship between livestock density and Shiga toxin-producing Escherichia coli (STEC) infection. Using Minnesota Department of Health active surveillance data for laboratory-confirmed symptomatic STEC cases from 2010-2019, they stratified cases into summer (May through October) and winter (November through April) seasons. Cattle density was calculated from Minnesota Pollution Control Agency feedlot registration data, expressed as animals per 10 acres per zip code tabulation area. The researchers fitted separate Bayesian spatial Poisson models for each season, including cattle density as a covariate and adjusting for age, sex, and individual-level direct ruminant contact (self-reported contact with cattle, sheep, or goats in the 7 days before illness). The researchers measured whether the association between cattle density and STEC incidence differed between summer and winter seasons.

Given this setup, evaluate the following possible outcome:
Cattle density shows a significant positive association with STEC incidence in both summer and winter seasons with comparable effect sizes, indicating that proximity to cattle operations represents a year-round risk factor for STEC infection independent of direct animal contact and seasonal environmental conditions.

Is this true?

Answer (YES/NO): NO